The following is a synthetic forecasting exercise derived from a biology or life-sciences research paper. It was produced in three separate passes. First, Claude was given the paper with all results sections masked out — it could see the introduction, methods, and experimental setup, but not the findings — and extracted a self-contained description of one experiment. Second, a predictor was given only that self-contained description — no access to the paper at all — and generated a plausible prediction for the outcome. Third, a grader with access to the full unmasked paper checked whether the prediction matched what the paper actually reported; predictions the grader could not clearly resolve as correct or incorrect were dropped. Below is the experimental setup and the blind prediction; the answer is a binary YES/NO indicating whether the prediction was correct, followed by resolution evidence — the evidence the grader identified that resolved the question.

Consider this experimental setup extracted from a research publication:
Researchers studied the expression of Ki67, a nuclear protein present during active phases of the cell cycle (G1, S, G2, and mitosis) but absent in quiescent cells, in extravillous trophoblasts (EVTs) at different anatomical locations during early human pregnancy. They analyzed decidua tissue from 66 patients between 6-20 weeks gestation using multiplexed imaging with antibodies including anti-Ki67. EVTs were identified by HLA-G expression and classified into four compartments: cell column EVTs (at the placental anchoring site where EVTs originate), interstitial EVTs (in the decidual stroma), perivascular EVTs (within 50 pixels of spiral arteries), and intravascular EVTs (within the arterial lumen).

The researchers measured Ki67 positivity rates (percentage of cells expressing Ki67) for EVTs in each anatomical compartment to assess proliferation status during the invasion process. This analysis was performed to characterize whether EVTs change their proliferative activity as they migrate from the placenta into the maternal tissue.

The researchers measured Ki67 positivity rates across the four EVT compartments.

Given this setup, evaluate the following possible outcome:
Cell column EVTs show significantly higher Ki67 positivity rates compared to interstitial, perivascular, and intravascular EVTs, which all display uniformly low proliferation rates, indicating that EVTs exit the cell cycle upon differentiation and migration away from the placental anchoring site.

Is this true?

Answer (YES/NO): YES